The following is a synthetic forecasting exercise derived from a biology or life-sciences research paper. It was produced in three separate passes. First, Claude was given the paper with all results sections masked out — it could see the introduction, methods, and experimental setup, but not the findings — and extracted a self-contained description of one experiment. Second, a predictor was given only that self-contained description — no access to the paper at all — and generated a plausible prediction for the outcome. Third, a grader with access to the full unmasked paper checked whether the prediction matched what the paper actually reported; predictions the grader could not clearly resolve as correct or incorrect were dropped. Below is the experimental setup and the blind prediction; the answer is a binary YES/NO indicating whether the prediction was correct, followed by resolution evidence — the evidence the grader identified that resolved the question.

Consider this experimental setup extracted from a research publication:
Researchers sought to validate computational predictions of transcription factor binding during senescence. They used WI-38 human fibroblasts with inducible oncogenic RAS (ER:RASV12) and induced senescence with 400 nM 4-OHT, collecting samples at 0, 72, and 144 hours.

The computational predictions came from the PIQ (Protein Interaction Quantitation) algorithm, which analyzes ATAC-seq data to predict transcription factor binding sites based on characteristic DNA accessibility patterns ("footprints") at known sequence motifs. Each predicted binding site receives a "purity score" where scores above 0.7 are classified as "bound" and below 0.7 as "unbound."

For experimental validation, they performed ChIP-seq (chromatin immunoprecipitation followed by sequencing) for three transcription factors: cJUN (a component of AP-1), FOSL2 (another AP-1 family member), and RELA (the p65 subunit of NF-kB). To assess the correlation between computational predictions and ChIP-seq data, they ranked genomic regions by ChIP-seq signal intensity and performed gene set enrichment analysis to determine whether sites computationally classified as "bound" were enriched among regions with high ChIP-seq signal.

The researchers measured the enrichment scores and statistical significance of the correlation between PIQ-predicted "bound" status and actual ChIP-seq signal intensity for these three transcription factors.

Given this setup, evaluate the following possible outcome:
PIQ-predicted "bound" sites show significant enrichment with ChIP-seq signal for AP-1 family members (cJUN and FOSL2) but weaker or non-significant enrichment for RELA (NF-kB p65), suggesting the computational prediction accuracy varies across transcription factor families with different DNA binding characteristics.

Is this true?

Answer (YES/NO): NO